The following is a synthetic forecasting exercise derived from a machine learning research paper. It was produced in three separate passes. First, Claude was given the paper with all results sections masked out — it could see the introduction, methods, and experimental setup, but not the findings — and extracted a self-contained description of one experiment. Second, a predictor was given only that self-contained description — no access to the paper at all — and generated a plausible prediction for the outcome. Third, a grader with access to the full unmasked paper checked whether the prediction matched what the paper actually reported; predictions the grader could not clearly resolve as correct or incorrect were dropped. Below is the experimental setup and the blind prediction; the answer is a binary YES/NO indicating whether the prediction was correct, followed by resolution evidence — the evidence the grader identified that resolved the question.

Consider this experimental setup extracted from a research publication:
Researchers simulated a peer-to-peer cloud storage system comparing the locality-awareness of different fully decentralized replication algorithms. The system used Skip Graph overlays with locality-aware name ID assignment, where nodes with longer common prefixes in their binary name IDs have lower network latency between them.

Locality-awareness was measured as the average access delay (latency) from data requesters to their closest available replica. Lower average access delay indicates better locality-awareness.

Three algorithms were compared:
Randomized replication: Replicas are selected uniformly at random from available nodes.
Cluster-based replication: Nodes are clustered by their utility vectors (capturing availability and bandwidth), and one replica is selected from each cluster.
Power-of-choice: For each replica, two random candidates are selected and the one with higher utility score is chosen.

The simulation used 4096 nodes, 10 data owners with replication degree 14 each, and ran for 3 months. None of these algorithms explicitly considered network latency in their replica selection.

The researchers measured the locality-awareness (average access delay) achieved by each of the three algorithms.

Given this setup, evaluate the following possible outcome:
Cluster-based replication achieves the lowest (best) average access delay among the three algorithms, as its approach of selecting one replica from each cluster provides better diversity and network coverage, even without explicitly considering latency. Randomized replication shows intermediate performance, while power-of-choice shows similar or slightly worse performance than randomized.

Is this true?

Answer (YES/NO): NO